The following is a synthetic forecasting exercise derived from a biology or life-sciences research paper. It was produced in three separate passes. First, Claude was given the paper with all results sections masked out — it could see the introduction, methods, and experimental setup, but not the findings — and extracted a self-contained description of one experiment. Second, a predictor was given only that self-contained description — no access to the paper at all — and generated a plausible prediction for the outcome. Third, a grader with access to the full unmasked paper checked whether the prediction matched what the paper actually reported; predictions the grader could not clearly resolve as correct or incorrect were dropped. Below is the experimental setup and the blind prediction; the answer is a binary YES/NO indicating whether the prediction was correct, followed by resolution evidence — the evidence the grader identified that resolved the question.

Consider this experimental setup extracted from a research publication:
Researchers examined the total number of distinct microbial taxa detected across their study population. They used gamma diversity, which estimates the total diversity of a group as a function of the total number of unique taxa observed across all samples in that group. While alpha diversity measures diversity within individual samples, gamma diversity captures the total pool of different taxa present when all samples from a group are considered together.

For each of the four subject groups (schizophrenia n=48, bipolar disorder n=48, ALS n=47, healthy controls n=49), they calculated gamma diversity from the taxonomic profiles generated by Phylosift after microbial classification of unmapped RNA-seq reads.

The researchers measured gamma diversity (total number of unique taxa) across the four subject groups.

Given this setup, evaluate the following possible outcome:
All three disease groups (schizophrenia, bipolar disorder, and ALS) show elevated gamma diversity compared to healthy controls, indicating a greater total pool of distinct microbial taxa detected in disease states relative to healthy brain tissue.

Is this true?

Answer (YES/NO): NO